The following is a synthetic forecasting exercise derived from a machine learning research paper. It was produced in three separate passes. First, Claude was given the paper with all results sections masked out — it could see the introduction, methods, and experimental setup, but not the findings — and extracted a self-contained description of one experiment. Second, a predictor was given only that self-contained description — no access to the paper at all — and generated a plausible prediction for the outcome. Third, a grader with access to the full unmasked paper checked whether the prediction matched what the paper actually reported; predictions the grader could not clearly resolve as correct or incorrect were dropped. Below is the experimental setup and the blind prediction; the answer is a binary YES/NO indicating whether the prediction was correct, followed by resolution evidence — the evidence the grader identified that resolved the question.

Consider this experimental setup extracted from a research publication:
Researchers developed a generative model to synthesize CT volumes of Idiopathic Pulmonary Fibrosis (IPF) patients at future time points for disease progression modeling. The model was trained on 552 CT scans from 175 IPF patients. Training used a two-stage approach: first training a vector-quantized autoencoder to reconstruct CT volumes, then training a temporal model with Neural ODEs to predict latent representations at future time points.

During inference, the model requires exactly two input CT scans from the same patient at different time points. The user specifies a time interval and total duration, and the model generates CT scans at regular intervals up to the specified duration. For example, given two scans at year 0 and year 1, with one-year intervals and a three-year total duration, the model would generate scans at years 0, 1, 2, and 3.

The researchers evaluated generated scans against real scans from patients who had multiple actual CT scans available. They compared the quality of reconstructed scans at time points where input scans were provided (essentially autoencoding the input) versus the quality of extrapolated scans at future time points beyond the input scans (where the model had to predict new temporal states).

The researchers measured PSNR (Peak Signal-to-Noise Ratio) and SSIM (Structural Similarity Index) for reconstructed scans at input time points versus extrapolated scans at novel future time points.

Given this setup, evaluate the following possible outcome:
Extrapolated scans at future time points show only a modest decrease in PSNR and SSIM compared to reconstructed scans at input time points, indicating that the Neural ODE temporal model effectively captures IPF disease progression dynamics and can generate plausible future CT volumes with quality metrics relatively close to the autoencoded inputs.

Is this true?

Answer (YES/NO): NO